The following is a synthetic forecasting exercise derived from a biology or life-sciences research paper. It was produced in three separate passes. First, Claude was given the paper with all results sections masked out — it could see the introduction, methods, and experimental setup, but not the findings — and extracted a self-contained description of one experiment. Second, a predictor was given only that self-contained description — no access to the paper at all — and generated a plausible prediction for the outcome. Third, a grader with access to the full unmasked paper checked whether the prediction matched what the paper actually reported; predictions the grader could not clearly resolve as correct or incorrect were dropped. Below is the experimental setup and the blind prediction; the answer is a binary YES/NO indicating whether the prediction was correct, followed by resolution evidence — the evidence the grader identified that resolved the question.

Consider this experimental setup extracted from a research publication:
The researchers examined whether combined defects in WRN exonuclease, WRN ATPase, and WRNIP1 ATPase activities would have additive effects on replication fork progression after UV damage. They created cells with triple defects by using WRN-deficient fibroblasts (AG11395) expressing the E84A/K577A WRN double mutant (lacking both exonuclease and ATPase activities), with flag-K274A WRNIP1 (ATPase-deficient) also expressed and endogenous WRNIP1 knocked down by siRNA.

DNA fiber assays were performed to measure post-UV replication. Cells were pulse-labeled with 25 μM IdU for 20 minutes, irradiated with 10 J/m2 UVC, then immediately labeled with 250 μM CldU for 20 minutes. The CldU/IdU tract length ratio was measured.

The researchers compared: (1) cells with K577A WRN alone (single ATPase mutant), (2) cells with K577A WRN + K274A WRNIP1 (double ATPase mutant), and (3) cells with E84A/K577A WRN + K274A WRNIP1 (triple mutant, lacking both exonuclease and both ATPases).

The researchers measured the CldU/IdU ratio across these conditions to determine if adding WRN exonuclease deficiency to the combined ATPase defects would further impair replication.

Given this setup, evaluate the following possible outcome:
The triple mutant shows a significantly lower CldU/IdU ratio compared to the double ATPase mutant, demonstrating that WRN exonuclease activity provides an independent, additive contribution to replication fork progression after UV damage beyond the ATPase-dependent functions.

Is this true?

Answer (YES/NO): NO